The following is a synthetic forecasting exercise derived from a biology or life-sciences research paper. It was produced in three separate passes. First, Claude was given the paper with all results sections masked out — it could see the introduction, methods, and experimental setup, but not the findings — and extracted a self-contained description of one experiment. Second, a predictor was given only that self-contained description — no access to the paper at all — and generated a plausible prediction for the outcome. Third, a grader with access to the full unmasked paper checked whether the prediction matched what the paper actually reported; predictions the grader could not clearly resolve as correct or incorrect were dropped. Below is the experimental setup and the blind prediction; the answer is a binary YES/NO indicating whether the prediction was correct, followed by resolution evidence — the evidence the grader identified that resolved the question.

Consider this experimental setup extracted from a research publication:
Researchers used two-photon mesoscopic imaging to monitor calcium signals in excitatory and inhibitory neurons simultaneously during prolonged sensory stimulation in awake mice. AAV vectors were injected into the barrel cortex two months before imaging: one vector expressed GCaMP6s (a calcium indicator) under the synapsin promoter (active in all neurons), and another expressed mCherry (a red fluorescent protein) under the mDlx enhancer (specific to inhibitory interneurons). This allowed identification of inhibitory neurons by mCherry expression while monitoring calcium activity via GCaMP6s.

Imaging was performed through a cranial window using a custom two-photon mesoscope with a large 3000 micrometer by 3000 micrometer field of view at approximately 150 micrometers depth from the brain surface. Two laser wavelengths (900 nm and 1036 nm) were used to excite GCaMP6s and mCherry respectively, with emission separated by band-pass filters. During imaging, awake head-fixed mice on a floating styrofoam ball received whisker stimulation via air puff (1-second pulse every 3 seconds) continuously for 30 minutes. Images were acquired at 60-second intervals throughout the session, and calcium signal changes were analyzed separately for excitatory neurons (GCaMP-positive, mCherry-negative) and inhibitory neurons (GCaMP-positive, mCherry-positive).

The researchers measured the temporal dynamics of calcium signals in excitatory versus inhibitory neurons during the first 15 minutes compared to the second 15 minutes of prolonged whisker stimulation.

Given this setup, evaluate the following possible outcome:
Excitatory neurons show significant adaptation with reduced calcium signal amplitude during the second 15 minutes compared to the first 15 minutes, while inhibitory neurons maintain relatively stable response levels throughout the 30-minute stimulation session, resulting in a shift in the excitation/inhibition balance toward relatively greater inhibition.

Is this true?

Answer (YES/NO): NO